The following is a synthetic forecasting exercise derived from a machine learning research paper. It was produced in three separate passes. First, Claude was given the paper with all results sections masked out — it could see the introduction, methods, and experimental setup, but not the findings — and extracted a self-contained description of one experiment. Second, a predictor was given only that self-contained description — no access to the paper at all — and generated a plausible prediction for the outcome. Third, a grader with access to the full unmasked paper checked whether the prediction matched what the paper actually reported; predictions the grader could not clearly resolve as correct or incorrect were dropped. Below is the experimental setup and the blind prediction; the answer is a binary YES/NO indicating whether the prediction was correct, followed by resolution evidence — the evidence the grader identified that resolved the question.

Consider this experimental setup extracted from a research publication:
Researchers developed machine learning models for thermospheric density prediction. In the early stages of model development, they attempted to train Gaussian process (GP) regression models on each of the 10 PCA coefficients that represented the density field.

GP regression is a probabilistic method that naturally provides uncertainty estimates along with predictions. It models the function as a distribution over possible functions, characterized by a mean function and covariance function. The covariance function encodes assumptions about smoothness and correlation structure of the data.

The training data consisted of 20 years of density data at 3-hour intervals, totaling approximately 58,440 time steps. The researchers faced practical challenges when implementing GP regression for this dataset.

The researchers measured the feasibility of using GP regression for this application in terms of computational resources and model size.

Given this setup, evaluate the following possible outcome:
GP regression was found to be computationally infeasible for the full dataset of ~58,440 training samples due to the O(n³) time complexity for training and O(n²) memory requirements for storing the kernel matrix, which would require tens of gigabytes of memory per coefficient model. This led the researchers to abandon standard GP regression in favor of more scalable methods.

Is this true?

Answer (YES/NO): NO